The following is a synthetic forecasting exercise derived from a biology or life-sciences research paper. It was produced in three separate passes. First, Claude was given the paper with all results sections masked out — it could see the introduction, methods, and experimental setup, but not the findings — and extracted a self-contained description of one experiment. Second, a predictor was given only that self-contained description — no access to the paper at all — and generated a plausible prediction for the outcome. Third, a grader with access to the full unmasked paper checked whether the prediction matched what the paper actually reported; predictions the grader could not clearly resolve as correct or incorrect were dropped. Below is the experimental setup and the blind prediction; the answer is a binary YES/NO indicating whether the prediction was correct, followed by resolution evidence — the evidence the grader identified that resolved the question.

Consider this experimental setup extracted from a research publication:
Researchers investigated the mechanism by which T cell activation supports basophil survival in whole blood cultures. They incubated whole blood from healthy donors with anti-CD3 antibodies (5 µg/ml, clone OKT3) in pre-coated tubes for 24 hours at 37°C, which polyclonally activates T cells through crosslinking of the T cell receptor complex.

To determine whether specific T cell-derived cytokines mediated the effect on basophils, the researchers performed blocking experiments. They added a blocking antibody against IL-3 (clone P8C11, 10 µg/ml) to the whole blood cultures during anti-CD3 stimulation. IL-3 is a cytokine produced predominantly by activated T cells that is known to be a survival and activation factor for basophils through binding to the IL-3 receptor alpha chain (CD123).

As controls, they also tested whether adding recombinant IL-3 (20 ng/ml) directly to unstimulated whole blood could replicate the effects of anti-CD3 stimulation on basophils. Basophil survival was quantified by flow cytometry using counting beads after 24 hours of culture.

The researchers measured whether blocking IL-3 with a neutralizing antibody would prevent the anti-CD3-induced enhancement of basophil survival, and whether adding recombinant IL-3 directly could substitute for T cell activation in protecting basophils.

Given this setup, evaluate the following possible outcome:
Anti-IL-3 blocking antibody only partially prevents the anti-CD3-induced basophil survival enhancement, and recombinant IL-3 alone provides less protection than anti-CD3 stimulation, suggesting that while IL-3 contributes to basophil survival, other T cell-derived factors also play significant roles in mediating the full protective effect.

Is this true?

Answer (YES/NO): NO